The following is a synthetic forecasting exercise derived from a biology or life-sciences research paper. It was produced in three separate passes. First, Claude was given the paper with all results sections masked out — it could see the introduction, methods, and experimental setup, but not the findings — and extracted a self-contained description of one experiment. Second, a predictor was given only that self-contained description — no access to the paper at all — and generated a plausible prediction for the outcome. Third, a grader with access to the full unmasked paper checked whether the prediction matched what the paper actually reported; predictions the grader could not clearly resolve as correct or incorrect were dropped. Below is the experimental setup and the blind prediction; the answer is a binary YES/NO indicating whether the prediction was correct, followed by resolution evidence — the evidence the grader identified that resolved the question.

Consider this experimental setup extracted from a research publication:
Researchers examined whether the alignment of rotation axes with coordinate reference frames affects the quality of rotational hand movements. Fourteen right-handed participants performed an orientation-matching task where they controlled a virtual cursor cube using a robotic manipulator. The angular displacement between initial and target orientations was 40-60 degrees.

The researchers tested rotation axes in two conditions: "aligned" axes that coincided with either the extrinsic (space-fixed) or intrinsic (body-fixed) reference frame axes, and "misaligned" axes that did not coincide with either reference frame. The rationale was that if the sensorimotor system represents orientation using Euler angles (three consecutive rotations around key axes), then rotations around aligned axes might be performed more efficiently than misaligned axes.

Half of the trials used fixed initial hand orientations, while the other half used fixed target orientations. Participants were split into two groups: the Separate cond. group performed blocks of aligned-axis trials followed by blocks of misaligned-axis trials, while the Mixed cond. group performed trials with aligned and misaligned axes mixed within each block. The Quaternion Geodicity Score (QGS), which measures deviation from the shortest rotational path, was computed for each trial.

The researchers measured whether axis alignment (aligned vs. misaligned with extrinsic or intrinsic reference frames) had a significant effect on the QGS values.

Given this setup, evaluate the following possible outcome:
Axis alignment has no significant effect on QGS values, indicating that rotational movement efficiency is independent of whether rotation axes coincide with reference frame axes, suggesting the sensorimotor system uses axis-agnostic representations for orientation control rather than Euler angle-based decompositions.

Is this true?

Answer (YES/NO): YES